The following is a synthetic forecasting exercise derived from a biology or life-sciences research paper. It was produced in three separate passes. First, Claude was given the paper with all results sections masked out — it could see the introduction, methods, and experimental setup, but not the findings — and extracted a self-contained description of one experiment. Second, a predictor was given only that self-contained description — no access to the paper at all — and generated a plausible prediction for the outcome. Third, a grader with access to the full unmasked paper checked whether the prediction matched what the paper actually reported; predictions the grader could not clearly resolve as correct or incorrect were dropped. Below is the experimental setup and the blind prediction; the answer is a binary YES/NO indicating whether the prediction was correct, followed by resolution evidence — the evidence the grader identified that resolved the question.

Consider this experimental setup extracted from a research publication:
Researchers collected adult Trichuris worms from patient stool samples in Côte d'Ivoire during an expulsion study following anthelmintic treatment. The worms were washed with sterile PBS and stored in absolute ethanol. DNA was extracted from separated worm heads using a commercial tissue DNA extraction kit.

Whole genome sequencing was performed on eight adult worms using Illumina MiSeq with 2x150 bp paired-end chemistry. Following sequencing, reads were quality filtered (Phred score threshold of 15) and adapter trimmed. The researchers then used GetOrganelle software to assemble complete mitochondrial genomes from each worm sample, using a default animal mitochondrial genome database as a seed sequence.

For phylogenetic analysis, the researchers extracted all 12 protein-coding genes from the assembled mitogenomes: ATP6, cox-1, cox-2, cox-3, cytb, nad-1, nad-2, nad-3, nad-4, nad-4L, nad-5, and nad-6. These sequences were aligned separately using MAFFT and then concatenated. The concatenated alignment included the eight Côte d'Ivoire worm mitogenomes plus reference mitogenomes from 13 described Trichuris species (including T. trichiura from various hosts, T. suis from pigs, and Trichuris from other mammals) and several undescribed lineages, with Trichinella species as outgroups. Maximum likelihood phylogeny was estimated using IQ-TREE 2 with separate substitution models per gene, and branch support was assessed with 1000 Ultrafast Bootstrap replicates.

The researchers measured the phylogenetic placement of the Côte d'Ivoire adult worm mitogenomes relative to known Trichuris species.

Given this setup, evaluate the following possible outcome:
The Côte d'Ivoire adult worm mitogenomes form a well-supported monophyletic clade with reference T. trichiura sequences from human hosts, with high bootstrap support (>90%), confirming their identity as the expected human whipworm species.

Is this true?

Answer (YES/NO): NO